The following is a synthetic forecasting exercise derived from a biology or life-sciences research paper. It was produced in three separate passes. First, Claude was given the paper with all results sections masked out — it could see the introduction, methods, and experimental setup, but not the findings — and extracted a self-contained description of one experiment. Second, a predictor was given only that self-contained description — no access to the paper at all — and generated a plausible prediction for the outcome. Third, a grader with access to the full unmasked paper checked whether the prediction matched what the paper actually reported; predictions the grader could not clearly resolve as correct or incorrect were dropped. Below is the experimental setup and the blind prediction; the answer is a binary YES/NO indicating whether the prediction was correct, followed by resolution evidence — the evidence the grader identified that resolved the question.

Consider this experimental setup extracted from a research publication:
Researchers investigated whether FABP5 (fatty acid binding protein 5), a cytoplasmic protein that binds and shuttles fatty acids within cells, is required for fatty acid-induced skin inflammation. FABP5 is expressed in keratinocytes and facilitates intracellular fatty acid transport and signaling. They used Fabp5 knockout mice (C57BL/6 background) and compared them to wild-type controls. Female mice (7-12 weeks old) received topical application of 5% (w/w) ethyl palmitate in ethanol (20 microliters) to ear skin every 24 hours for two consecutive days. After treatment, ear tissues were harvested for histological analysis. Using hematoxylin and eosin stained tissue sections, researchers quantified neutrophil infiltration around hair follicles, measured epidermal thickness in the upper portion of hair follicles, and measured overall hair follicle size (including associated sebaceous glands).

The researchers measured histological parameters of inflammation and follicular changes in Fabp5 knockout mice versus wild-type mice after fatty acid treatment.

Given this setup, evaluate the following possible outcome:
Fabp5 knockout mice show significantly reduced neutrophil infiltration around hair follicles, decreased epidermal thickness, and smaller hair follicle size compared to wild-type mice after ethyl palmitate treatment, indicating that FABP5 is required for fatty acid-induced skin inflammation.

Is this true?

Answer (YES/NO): NO